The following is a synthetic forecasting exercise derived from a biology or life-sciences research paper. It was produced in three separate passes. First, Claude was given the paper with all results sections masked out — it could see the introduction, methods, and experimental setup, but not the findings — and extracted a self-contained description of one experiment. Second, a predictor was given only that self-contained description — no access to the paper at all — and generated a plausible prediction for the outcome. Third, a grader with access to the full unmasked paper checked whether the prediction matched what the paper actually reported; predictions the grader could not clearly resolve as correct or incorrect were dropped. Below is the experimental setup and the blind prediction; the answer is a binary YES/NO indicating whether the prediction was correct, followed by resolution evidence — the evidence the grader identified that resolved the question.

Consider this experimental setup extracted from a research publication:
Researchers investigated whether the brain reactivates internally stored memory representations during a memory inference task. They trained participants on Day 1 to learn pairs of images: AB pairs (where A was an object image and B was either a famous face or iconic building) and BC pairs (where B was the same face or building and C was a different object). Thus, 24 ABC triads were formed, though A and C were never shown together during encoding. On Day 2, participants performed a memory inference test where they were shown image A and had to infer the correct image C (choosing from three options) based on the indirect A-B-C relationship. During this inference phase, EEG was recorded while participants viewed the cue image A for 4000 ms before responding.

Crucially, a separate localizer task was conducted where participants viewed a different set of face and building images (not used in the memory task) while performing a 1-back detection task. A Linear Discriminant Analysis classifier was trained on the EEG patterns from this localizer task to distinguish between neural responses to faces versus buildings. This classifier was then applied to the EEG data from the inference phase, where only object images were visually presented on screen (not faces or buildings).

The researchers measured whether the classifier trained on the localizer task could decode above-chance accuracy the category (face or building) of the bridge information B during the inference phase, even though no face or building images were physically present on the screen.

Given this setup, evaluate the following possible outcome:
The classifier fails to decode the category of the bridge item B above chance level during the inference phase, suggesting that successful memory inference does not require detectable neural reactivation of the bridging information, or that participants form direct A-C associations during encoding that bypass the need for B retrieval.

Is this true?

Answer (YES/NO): NO